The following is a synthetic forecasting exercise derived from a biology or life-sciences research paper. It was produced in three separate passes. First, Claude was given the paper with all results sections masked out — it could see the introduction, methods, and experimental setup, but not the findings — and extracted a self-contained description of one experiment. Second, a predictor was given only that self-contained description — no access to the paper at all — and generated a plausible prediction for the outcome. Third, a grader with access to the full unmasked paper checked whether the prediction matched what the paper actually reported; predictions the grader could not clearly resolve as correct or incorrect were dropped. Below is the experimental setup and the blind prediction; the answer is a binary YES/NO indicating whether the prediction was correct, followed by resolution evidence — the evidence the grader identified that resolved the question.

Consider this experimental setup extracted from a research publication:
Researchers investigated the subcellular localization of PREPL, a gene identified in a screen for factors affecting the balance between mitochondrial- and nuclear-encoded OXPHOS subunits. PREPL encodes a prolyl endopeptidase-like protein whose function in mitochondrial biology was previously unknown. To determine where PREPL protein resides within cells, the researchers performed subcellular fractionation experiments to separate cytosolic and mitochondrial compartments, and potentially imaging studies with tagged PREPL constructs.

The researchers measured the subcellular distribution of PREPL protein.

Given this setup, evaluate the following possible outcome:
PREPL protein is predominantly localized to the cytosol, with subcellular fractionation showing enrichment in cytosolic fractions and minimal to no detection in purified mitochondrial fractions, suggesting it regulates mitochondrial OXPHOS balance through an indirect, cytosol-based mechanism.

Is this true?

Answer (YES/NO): NO